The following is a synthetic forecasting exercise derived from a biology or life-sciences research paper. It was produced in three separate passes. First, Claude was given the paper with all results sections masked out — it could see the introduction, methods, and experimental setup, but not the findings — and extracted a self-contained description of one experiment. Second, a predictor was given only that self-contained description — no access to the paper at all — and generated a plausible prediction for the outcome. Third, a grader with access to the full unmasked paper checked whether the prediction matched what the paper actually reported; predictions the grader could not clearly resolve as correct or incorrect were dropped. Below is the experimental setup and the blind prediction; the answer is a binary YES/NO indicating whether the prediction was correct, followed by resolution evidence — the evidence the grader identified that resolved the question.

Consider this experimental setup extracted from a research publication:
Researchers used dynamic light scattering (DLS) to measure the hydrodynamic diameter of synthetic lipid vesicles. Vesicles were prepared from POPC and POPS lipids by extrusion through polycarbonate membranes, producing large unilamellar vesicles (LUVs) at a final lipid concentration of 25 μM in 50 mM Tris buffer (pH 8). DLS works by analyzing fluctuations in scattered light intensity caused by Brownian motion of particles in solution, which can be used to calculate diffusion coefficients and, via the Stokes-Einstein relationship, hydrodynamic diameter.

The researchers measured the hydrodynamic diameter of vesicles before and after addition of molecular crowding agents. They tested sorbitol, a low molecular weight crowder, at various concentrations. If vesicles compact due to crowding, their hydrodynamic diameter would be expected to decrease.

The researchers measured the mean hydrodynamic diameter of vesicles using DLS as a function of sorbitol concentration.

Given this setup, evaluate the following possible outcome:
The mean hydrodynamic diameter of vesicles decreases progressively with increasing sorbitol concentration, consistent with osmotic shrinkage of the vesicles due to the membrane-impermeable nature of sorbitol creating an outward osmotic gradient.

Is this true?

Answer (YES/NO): NO